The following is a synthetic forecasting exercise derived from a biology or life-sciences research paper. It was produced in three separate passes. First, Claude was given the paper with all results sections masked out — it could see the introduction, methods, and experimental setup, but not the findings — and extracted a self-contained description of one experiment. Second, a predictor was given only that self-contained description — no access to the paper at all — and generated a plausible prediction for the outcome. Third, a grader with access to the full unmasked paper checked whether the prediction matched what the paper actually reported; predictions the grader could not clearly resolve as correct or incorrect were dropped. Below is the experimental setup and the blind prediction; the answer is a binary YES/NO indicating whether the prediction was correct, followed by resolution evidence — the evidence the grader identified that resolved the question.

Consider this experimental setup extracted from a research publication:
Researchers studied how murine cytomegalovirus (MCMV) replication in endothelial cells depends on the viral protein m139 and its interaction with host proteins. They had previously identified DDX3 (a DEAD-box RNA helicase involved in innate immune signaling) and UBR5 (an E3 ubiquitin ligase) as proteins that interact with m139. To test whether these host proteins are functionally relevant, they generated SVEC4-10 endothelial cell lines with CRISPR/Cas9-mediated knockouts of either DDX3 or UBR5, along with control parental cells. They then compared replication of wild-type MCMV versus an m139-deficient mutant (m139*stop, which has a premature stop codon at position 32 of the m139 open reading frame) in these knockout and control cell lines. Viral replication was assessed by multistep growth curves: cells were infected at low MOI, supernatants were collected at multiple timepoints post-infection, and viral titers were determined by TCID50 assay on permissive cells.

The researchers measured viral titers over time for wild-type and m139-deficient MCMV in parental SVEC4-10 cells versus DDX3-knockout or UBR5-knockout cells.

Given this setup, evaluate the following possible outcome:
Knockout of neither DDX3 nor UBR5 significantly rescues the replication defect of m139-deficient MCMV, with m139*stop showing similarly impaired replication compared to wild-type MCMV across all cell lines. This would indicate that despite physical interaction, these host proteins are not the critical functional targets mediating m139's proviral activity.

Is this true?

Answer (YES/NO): NO